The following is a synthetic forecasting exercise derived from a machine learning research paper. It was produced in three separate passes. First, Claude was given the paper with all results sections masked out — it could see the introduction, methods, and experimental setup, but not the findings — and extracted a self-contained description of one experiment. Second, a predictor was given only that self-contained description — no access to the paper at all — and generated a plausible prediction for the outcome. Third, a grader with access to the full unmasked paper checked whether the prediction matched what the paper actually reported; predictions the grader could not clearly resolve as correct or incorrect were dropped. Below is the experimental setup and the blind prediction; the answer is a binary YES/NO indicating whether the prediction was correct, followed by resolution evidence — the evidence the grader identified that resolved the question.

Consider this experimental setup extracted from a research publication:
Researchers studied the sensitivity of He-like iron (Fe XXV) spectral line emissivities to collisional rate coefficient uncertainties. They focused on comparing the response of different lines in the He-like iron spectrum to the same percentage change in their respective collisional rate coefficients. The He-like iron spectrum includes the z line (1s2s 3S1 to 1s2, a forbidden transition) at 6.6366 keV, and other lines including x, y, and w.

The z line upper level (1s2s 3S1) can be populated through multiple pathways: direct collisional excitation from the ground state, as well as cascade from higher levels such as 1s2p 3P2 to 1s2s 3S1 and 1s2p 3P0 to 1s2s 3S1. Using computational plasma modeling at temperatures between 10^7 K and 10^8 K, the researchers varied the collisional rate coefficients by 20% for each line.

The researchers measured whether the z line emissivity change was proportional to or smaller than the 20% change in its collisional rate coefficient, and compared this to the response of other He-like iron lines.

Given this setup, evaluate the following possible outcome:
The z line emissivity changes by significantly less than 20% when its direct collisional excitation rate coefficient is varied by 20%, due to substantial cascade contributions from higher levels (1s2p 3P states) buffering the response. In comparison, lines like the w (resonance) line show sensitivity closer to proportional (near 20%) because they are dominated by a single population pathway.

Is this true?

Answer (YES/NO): YES